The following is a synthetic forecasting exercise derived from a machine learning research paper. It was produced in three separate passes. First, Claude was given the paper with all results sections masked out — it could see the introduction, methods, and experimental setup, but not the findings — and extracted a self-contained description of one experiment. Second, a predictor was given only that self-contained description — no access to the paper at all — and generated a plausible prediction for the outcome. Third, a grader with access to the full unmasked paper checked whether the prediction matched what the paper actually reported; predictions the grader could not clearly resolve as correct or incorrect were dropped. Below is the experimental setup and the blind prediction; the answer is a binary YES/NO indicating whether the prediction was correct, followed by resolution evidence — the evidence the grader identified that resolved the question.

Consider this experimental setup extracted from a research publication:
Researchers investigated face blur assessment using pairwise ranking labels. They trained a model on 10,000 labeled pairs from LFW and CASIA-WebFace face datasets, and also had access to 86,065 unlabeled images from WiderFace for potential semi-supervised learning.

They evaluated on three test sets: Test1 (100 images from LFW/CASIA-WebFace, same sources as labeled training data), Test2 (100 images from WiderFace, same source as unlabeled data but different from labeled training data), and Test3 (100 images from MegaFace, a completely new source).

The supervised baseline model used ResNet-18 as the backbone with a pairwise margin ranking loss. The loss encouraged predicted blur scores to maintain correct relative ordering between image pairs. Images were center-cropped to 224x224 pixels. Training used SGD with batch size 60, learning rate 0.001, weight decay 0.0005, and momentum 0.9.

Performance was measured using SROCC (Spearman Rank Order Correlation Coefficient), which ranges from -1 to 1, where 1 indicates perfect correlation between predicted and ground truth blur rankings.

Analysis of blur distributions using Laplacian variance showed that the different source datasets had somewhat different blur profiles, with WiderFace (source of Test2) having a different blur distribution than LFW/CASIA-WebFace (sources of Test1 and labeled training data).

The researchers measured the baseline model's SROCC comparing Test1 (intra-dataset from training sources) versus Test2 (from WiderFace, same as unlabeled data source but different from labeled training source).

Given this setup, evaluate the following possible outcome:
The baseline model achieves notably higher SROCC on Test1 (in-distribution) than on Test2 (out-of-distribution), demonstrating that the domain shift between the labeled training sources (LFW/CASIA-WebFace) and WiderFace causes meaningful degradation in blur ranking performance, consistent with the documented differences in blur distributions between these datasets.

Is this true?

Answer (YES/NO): NO